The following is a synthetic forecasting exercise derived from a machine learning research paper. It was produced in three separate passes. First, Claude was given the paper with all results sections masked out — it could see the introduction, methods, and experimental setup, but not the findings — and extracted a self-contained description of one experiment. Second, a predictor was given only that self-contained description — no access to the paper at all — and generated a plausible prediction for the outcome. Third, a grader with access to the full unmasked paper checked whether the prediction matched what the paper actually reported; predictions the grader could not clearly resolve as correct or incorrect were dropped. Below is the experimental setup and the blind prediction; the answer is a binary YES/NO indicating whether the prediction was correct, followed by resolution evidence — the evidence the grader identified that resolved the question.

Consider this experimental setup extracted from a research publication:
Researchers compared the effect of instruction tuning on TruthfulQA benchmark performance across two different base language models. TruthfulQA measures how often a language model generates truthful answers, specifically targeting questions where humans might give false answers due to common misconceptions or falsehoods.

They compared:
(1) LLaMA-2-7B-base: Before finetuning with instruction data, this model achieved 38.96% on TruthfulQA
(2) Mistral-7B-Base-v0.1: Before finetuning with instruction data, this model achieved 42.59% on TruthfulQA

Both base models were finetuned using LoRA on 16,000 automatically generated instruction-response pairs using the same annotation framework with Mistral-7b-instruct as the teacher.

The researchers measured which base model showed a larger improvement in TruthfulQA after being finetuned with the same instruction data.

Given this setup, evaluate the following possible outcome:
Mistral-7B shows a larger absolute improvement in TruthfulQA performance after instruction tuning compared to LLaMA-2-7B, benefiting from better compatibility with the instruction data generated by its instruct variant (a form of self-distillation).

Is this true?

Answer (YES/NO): NO